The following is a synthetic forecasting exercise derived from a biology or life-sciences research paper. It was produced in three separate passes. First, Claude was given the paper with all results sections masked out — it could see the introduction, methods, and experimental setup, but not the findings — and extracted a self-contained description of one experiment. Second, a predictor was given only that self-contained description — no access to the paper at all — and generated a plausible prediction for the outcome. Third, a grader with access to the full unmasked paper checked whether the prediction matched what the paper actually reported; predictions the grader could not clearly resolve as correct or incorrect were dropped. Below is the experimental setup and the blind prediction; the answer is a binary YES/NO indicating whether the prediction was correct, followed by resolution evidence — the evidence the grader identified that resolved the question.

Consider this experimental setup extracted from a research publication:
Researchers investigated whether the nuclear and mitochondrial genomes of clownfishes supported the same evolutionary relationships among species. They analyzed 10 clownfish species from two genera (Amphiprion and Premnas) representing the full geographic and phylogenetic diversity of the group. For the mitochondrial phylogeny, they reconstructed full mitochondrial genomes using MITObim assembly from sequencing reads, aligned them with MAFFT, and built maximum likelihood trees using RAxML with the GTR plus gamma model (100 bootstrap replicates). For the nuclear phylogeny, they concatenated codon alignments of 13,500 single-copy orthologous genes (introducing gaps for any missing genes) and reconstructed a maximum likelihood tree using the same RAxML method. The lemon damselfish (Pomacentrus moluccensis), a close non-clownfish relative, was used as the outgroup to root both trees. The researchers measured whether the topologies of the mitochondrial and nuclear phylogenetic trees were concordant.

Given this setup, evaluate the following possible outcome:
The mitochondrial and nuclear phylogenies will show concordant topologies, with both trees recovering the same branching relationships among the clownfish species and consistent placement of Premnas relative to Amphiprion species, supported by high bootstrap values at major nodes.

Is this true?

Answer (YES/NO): NO